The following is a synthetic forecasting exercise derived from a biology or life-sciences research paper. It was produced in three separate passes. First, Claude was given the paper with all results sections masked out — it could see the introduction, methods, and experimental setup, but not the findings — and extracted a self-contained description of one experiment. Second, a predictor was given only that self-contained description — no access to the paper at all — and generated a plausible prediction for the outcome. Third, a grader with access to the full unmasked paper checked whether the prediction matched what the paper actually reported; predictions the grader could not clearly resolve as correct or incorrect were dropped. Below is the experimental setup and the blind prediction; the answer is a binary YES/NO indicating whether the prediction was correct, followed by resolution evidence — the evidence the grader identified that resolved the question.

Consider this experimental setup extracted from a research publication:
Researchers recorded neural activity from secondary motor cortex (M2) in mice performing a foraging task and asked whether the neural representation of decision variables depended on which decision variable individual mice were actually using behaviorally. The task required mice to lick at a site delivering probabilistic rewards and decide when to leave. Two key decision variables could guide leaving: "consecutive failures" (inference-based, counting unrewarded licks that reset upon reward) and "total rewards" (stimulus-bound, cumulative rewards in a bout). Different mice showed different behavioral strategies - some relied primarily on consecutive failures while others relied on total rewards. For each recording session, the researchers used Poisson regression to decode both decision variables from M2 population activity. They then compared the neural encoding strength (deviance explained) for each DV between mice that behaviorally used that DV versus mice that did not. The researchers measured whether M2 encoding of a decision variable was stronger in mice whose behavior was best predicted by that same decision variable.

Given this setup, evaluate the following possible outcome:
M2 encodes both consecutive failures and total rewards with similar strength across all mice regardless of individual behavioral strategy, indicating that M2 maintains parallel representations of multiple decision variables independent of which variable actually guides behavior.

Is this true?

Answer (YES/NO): YES